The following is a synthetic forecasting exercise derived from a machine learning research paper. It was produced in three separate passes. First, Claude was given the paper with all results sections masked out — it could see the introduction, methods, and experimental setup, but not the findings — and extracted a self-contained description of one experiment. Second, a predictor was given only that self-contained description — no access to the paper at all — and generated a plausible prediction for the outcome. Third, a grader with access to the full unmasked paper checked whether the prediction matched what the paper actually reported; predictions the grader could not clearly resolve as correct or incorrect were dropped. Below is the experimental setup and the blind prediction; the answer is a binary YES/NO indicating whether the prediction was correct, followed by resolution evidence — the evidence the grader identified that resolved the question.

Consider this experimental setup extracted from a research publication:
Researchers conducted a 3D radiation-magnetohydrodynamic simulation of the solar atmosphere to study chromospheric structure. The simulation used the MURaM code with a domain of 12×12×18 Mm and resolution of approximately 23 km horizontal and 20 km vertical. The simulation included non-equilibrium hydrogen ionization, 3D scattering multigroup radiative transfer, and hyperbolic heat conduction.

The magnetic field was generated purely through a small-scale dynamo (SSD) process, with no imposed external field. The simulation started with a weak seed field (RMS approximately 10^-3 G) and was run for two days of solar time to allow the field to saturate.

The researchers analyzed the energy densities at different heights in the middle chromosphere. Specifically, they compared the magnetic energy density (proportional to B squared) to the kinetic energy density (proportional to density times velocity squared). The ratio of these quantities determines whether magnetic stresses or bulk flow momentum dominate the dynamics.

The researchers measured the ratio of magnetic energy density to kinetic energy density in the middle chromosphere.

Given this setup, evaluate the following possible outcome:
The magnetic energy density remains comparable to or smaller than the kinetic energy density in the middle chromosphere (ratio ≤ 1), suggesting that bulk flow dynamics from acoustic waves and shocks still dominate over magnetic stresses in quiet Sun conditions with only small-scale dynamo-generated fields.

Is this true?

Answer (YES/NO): NO